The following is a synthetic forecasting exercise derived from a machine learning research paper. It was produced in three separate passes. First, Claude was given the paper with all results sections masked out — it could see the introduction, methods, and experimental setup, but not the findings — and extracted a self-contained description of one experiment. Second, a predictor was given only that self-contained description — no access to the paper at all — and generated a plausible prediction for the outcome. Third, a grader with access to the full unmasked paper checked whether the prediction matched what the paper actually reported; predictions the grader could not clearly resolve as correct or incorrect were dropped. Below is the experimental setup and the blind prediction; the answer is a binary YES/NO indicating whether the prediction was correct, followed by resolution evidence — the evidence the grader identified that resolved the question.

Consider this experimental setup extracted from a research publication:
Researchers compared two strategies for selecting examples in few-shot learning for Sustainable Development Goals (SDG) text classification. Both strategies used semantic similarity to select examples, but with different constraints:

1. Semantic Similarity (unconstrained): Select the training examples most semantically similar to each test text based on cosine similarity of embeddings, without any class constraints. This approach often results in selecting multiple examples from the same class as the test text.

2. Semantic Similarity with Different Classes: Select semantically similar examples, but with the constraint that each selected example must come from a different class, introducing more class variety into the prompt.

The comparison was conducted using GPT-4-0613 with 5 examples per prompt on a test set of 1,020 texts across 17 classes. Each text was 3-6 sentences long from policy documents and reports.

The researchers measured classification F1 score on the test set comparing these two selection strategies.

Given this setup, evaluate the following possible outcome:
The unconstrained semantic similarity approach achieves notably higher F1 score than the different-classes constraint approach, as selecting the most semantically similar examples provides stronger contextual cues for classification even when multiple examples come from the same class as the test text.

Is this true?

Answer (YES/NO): YES